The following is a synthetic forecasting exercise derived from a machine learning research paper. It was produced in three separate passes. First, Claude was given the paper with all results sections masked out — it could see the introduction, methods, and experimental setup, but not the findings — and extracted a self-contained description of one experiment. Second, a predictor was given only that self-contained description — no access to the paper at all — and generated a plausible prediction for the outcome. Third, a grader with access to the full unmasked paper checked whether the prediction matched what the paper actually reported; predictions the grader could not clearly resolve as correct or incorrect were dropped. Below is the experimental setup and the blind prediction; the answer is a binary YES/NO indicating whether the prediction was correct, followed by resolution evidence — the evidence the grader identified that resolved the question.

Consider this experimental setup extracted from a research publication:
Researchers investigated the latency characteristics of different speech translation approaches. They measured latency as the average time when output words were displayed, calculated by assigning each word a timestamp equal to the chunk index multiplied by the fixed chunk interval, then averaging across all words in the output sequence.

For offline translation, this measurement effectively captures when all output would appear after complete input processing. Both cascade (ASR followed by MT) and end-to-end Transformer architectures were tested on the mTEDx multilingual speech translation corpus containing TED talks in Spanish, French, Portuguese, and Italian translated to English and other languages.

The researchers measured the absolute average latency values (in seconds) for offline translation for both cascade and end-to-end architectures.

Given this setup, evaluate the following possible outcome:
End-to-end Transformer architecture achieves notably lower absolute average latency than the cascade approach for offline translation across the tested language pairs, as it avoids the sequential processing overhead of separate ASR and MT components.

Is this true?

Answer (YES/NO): NO